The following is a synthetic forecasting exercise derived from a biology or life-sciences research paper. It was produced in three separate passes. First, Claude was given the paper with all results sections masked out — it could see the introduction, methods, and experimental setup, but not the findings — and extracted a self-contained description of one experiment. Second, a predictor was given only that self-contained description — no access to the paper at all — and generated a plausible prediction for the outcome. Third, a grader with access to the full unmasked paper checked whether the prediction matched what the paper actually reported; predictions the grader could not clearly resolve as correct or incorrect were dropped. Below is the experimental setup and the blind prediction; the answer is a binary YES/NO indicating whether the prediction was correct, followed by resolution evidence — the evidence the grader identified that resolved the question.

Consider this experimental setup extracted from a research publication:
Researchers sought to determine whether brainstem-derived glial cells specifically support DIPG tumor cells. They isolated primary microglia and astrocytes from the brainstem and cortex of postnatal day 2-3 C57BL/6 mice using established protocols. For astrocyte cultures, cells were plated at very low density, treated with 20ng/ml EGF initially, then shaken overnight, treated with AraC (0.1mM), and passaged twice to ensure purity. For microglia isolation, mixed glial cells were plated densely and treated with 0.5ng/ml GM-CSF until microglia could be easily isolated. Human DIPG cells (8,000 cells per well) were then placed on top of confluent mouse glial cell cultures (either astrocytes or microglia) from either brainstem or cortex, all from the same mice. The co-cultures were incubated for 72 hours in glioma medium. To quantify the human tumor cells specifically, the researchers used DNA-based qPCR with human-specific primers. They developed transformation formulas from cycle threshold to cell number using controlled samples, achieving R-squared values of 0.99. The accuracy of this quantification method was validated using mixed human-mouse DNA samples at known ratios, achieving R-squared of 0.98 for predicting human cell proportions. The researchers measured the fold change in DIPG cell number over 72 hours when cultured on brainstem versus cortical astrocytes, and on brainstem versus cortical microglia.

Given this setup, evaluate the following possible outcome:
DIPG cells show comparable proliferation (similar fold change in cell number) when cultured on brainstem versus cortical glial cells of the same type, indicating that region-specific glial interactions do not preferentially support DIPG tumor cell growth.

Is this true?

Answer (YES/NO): NO